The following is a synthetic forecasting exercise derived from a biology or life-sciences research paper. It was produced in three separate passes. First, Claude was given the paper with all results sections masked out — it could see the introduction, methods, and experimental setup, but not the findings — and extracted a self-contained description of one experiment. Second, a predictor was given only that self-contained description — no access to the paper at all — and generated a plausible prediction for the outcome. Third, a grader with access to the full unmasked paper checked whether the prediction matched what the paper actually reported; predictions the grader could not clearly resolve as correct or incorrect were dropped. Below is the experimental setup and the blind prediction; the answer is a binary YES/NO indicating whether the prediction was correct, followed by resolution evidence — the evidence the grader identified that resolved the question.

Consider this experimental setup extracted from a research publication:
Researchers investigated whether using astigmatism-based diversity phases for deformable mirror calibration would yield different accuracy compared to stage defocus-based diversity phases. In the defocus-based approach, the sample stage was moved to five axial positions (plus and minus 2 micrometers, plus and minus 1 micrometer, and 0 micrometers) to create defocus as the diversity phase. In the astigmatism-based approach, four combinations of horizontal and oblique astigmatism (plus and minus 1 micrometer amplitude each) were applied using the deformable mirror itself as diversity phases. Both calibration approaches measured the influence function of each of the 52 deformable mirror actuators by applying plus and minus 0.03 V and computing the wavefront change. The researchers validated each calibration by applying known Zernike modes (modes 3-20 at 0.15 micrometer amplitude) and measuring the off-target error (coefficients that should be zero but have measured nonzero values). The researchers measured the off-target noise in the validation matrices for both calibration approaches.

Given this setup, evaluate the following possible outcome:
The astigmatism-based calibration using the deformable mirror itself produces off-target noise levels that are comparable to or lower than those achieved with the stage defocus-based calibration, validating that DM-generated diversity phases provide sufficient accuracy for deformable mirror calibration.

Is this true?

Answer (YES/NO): YES